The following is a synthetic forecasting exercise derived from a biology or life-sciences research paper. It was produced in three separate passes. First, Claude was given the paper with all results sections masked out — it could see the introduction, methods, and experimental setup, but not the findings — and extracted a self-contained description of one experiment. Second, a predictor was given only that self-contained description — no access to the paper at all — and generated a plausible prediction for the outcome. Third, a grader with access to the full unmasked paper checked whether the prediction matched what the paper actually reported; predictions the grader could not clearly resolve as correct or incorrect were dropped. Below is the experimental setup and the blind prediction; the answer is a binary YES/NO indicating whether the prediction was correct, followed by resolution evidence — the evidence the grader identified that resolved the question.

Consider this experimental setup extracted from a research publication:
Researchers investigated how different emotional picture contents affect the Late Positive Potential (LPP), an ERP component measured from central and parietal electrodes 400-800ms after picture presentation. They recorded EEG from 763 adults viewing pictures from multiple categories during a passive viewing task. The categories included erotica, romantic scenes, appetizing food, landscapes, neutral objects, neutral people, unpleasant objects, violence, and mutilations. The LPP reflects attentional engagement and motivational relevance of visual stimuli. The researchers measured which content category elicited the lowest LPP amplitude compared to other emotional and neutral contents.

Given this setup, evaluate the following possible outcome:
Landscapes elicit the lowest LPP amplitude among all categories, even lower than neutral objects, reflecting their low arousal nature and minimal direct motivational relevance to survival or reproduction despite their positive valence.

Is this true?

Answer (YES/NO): NO